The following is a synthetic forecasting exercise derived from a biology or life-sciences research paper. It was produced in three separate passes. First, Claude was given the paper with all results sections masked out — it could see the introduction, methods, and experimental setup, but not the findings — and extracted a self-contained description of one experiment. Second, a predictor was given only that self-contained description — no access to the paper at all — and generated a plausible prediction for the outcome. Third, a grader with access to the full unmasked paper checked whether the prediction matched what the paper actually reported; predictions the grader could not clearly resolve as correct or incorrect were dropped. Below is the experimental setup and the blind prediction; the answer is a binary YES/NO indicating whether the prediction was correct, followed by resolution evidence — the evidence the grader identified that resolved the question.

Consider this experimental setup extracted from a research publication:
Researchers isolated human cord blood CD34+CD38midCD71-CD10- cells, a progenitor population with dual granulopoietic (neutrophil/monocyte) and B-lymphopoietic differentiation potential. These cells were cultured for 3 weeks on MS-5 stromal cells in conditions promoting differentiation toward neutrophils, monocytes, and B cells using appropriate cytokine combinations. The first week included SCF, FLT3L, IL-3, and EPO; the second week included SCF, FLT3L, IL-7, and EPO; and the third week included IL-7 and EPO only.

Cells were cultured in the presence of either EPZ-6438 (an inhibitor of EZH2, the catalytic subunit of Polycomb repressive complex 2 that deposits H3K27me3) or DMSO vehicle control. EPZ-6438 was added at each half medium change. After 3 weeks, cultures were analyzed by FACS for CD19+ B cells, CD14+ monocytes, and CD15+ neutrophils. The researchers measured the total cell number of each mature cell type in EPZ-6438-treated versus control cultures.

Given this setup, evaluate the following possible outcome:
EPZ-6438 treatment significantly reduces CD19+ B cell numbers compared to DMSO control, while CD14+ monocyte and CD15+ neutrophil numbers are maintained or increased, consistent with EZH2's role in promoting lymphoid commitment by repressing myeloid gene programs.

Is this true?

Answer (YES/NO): NO